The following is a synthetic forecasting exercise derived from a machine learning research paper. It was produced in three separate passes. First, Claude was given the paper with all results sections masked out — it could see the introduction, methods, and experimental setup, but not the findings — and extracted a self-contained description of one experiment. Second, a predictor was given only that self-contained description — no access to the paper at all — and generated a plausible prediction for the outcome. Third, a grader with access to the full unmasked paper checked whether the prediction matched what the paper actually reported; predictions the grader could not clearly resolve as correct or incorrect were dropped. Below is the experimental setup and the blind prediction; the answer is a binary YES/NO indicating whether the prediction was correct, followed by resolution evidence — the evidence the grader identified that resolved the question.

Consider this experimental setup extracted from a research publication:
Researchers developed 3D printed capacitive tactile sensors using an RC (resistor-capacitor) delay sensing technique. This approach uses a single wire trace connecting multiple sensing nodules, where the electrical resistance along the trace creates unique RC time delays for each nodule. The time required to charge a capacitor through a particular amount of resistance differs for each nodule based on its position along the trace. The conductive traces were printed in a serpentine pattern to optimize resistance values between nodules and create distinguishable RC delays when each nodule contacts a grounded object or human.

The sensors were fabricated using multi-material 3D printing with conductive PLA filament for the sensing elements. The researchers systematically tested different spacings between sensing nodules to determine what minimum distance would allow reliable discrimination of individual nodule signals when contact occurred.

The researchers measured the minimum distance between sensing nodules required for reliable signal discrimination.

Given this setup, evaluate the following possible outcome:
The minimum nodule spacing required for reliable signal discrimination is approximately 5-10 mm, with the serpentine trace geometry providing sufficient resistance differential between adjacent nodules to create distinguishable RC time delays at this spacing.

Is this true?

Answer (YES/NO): NO